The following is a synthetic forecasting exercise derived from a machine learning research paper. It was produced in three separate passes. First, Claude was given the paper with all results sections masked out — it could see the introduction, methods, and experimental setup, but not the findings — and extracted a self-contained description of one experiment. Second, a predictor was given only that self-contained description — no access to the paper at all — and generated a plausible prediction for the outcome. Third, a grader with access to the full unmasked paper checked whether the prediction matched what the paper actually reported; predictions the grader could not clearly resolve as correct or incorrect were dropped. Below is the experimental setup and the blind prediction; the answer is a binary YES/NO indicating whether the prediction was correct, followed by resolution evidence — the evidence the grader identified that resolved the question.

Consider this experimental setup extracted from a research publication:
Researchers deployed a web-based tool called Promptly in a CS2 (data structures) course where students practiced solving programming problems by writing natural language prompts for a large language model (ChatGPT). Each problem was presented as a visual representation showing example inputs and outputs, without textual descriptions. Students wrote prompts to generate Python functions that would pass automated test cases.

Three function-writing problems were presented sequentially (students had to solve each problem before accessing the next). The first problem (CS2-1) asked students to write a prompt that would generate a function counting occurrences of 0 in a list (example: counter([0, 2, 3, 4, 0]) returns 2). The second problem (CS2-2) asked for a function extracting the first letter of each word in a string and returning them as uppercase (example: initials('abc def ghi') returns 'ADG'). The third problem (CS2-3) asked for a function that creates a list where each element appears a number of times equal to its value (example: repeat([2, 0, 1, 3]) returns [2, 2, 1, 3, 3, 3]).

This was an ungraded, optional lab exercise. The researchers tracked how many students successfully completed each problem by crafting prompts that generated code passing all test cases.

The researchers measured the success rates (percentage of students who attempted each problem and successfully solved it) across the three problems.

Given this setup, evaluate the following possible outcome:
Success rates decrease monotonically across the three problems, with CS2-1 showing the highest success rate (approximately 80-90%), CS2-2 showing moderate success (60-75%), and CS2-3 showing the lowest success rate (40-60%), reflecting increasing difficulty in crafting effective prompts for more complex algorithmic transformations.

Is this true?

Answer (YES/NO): NO